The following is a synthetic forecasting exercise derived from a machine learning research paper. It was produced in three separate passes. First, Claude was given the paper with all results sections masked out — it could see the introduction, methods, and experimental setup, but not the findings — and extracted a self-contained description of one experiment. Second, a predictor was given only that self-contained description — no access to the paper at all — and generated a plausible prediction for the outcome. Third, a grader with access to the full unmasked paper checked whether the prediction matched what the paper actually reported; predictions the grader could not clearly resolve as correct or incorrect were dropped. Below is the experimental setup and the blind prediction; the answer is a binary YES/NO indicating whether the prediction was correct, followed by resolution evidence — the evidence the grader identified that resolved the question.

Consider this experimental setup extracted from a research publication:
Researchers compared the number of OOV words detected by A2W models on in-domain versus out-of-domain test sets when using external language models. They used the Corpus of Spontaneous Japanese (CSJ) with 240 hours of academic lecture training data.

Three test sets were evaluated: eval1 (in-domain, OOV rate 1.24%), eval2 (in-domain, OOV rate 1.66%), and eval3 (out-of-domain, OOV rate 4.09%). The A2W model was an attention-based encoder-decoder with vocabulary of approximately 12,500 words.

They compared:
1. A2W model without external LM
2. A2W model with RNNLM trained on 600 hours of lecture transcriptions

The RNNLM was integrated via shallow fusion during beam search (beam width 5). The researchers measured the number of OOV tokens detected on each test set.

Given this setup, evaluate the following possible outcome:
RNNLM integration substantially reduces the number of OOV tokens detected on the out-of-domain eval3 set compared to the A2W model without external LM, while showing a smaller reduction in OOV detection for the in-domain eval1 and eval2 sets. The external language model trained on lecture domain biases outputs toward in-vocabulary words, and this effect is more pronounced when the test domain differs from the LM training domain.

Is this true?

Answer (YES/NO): NO